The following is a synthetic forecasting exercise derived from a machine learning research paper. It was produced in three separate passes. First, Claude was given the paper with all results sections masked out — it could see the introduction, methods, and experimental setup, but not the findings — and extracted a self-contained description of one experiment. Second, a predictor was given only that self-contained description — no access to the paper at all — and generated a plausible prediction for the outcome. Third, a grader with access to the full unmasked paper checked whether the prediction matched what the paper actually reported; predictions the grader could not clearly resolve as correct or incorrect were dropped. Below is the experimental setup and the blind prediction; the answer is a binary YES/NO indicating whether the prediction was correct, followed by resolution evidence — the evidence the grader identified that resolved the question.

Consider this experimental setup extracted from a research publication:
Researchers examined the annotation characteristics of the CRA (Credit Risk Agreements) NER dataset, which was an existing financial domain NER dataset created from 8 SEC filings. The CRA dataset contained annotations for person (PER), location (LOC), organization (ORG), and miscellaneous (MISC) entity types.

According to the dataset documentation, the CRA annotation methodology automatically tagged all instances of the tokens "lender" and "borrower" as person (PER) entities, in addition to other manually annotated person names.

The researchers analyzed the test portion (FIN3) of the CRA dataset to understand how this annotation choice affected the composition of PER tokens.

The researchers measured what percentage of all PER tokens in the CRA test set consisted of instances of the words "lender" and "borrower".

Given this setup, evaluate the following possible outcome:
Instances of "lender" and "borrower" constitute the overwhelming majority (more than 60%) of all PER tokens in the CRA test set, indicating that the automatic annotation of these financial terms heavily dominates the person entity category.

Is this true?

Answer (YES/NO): YES